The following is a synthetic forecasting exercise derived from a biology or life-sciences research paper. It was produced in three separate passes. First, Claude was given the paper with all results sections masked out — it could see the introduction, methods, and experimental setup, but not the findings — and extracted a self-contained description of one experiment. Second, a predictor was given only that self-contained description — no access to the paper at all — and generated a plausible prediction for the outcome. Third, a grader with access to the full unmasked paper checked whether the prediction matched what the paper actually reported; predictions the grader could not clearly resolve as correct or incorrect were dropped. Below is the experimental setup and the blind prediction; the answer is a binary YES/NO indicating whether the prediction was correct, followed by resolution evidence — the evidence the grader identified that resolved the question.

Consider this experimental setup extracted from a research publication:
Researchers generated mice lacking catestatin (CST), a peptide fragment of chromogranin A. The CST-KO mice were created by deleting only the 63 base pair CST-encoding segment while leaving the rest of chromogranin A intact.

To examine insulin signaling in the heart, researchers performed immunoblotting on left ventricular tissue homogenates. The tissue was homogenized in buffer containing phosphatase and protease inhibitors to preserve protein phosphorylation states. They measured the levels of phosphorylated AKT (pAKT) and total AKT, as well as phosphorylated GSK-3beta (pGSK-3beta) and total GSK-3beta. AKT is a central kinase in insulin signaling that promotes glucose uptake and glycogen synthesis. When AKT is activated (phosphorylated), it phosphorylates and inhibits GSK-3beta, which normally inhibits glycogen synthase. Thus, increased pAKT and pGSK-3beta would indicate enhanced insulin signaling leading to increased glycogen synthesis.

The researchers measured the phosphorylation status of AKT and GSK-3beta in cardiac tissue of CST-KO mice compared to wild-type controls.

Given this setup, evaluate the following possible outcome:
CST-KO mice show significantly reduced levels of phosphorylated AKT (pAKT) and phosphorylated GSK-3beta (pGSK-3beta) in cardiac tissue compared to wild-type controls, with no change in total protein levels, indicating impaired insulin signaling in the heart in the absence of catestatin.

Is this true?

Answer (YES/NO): YES